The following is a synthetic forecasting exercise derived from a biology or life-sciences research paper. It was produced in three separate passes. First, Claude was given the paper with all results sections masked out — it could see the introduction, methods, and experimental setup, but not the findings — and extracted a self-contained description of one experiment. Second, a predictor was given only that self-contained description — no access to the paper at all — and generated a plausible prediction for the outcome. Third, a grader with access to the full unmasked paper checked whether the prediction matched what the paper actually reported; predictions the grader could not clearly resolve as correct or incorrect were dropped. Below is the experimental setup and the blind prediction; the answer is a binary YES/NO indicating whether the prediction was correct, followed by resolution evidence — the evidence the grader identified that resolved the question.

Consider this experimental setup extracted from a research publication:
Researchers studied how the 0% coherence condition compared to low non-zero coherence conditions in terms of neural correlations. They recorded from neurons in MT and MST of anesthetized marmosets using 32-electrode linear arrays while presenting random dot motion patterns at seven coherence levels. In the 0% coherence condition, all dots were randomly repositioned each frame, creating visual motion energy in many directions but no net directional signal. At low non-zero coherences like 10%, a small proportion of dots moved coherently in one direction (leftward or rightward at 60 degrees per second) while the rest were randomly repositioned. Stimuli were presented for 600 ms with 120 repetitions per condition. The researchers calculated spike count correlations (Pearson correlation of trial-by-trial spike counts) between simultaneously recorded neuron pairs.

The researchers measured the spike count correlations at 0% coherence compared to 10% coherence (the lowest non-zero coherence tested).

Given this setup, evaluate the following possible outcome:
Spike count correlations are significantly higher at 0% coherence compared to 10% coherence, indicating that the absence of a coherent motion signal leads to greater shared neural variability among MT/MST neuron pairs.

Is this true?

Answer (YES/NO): NO